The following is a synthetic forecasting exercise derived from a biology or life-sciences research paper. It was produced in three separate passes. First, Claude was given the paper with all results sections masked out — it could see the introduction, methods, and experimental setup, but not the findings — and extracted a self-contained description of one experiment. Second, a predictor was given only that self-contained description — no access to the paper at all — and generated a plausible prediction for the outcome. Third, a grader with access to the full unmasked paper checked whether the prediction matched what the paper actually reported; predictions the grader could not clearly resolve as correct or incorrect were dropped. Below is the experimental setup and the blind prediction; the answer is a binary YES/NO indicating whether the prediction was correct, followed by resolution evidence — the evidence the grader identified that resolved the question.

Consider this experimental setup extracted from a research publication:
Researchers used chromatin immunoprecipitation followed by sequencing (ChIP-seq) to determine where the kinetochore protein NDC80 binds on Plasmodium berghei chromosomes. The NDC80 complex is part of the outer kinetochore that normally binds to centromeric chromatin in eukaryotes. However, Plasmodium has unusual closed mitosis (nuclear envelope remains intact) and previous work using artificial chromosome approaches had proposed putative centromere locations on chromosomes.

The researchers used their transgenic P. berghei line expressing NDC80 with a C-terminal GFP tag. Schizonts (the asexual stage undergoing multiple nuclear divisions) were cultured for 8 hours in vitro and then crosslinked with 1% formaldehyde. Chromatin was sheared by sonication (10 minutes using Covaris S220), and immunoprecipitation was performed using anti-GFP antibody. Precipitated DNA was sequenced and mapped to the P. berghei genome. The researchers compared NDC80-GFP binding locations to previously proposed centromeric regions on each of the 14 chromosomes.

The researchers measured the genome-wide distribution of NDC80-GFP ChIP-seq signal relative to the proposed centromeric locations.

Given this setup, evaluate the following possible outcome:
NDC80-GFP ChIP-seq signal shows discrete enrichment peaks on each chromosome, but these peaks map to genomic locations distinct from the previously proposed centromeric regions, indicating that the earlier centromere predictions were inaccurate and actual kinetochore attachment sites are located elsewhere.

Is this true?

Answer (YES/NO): NO